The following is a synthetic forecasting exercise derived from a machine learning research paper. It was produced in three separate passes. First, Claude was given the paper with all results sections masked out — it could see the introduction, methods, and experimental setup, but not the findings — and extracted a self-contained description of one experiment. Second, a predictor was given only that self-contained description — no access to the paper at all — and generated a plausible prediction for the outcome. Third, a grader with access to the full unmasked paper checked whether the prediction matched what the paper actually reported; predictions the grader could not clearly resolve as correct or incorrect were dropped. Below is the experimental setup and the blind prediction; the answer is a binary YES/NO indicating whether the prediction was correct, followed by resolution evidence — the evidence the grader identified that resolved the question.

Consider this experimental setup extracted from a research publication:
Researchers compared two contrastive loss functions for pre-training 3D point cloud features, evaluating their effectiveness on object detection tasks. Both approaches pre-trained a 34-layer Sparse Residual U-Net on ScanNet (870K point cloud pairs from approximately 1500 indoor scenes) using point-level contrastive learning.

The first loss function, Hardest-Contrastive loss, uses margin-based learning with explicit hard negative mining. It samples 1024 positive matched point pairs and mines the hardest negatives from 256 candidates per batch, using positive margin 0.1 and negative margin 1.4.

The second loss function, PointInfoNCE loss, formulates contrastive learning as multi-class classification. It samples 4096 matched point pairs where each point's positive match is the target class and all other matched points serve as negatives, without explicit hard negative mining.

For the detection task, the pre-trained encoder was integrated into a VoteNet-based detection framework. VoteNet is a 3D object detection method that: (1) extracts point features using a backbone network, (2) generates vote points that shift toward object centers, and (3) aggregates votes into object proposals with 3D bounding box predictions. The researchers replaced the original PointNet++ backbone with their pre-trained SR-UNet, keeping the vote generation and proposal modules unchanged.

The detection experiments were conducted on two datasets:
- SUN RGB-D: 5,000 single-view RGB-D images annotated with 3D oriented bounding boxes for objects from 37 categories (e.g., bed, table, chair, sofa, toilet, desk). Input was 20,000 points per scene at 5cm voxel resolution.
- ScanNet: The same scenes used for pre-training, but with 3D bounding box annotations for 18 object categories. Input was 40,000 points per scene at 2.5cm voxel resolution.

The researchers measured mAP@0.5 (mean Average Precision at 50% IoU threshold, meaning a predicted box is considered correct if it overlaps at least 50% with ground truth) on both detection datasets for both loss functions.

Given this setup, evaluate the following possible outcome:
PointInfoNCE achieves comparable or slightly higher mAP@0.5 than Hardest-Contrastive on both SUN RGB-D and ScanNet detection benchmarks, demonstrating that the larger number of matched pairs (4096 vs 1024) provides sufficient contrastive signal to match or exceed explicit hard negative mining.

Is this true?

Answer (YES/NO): YES